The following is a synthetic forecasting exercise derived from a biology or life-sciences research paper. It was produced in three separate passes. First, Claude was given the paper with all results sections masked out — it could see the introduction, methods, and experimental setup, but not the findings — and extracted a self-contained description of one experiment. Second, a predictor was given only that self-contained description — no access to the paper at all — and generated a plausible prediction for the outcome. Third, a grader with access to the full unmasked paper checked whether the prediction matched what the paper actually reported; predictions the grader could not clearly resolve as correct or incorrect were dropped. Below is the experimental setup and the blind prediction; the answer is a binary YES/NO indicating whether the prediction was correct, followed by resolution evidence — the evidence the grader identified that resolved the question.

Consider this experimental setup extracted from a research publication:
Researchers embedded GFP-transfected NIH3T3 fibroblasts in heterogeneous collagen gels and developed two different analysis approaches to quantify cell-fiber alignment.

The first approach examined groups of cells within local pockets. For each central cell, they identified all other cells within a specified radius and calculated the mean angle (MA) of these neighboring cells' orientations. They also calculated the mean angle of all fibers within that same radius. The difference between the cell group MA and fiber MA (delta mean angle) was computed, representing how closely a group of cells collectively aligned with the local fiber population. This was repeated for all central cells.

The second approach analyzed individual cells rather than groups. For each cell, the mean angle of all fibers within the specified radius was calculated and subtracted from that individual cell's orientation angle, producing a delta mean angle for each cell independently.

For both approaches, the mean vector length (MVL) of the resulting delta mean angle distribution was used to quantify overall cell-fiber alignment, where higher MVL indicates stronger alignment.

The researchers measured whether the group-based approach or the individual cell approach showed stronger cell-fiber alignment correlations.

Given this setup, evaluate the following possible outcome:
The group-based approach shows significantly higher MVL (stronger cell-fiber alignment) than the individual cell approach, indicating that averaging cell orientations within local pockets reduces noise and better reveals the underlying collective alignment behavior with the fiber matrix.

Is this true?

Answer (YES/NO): YES